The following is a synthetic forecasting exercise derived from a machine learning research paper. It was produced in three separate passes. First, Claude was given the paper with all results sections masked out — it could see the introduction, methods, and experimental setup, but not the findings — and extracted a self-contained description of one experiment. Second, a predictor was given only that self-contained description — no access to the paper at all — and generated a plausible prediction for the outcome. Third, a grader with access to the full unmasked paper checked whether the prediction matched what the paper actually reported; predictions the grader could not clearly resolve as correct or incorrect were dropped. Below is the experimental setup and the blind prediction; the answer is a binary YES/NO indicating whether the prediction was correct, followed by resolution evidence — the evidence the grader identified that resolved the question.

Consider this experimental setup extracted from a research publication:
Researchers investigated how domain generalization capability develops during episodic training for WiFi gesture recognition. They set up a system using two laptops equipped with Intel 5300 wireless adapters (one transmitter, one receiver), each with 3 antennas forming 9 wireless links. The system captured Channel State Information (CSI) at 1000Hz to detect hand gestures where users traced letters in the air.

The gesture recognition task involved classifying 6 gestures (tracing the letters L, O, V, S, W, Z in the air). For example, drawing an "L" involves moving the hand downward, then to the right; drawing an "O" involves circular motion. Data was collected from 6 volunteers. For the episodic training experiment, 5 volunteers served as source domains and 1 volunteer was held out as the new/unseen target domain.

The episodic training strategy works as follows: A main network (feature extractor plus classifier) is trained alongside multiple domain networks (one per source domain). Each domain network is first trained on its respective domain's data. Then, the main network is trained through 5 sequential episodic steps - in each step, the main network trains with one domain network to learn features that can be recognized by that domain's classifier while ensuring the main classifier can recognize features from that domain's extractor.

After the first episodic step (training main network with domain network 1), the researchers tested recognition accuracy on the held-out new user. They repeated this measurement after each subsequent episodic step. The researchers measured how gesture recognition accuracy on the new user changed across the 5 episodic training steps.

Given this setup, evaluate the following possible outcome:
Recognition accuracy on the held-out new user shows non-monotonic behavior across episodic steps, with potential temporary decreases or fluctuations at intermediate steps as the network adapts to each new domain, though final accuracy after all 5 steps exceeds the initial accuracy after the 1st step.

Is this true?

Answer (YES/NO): NO